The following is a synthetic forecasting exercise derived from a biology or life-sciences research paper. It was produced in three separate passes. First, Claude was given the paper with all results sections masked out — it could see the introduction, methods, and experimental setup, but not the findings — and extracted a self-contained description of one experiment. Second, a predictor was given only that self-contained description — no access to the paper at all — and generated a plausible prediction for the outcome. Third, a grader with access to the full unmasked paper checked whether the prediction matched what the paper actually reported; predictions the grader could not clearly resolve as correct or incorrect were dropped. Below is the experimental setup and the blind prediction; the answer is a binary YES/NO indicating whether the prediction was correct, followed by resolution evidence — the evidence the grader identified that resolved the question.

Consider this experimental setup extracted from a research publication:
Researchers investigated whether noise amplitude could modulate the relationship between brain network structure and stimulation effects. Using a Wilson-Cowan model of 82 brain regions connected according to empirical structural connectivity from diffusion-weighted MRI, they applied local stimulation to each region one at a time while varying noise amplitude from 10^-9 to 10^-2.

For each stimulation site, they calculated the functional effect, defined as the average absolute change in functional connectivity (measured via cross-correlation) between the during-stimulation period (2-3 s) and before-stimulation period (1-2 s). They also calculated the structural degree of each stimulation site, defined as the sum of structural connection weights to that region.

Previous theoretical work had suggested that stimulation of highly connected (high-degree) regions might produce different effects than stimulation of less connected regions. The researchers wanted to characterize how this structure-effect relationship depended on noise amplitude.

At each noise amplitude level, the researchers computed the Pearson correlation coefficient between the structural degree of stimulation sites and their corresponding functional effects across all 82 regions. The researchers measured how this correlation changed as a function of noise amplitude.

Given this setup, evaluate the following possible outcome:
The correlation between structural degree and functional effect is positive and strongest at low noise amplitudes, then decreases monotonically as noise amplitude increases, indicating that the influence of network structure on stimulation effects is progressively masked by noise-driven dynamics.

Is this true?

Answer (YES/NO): NO